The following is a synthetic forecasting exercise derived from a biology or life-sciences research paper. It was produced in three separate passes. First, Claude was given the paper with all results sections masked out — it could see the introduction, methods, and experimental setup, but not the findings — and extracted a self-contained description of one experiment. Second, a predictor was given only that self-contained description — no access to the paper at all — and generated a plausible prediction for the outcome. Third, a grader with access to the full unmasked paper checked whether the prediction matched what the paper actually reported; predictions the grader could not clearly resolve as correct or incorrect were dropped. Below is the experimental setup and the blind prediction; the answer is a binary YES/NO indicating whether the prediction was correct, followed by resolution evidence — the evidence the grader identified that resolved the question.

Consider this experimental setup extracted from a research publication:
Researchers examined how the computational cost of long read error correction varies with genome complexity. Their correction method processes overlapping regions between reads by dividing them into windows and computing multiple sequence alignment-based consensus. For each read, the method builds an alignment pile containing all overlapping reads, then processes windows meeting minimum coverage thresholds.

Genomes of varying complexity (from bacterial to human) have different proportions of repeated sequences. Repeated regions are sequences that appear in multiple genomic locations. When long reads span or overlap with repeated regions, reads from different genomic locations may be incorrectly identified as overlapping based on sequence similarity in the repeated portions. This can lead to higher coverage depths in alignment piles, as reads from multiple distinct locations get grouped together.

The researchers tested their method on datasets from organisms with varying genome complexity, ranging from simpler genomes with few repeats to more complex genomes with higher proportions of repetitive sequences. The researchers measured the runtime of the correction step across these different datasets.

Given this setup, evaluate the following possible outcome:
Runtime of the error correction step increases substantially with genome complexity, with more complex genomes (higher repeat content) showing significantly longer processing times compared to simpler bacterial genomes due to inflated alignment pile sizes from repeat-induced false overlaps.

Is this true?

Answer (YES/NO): YES